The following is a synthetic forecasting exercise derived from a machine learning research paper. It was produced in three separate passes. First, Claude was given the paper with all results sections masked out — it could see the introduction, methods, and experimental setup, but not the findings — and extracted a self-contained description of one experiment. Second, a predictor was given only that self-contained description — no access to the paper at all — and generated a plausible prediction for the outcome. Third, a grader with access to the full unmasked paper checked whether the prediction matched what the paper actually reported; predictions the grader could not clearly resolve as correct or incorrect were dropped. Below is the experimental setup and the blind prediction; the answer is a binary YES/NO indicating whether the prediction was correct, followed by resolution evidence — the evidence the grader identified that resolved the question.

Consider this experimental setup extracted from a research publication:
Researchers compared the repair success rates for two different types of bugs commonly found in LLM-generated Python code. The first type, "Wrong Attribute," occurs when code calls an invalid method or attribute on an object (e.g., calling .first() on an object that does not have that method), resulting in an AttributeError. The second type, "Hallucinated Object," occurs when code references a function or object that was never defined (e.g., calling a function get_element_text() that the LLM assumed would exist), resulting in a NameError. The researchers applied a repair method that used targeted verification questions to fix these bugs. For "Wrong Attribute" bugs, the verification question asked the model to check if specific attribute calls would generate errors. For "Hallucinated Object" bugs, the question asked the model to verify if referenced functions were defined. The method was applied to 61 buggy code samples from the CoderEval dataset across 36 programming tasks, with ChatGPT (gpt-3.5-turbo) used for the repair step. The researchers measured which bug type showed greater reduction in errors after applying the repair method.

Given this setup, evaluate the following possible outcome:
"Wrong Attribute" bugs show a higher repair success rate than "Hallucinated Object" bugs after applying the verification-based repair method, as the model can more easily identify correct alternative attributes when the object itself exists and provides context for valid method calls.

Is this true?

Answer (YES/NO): NO